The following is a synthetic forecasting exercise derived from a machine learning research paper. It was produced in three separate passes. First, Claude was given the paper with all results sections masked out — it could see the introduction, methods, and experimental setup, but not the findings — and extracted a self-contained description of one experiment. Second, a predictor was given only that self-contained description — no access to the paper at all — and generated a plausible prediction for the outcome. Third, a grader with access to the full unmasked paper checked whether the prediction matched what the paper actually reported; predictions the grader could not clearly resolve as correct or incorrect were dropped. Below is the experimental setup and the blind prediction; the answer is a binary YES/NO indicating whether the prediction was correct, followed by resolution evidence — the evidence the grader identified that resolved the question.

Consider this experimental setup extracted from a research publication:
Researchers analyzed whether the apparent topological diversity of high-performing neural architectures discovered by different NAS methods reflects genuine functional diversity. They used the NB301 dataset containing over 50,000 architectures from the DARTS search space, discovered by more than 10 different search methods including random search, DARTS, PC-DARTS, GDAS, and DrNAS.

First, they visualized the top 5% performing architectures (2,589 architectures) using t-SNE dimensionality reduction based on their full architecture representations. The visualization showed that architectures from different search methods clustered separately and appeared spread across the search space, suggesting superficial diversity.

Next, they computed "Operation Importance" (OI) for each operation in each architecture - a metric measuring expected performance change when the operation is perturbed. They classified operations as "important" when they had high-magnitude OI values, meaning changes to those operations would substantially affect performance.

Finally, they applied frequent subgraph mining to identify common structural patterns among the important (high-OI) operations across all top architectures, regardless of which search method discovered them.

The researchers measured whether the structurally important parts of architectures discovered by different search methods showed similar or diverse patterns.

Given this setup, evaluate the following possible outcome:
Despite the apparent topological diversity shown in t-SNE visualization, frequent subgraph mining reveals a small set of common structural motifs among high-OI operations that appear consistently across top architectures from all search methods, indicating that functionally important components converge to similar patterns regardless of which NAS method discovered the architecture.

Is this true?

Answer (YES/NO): YES